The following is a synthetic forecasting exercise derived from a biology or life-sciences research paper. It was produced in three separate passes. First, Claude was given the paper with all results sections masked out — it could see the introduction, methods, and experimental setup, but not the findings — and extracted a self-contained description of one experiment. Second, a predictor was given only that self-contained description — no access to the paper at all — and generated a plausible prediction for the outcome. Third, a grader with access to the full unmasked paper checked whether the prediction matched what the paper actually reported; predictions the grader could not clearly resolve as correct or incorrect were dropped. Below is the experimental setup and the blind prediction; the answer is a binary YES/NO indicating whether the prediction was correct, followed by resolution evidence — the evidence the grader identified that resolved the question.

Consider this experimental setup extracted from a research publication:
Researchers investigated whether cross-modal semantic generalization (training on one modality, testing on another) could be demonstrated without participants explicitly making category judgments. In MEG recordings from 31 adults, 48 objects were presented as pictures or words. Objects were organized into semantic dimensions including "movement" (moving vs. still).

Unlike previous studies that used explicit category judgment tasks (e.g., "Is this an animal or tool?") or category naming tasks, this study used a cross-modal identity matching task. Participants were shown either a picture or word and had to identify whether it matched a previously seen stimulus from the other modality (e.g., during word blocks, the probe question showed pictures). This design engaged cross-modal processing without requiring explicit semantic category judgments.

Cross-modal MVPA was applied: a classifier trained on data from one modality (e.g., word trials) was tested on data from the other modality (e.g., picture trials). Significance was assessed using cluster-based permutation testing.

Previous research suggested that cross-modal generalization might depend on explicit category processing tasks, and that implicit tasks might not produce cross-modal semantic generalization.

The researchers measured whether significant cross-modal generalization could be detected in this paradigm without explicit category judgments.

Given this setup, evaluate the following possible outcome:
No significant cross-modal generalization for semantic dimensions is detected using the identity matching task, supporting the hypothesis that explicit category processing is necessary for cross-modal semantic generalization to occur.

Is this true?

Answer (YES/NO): NO